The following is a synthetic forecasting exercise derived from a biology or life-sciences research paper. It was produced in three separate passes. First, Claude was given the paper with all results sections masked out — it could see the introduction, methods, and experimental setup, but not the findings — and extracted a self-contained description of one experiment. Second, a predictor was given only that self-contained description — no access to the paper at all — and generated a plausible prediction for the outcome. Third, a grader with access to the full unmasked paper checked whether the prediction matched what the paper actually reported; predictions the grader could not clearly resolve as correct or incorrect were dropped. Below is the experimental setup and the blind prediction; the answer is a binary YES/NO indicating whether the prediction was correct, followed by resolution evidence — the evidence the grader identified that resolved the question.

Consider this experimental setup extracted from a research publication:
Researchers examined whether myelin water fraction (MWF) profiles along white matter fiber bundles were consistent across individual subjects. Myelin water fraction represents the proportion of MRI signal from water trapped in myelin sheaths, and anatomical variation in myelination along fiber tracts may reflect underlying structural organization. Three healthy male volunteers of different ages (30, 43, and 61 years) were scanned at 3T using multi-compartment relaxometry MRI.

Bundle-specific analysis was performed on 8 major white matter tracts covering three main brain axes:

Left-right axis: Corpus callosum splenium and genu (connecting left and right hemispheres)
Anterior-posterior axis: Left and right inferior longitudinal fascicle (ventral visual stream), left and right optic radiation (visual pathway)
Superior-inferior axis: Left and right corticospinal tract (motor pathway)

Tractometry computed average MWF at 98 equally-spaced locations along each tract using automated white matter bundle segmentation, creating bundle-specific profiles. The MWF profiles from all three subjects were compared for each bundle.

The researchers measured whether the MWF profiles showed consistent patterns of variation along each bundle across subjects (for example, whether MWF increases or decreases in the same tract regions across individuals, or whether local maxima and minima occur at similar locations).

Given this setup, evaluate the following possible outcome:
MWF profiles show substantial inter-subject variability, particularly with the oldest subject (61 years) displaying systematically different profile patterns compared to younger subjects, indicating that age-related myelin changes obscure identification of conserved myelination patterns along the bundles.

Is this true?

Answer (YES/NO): NO